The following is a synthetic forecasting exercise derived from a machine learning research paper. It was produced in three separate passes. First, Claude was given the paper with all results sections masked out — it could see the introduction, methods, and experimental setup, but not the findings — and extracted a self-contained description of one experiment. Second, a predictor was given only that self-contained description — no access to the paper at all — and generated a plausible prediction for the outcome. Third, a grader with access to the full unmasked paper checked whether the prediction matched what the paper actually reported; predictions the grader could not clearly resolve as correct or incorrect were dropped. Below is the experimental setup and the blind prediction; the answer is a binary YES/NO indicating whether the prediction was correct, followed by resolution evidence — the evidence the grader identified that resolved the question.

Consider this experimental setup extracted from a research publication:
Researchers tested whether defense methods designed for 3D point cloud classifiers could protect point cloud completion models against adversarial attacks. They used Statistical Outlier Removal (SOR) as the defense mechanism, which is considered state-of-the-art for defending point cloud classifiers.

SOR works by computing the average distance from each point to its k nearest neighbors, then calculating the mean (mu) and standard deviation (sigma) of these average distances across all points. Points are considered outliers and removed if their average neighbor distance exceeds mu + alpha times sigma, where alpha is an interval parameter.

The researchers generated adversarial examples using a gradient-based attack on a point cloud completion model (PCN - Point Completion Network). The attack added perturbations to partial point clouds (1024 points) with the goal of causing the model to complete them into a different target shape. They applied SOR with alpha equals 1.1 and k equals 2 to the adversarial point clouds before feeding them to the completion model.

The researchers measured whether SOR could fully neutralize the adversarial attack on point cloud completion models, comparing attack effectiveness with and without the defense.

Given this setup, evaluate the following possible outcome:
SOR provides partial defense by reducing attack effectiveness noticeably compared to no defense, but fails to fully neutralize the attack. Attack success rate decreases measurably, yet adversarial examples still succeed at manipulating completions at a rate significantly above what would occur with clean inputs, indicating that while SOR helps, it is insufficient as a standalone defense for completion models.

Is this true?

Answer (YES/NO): YES